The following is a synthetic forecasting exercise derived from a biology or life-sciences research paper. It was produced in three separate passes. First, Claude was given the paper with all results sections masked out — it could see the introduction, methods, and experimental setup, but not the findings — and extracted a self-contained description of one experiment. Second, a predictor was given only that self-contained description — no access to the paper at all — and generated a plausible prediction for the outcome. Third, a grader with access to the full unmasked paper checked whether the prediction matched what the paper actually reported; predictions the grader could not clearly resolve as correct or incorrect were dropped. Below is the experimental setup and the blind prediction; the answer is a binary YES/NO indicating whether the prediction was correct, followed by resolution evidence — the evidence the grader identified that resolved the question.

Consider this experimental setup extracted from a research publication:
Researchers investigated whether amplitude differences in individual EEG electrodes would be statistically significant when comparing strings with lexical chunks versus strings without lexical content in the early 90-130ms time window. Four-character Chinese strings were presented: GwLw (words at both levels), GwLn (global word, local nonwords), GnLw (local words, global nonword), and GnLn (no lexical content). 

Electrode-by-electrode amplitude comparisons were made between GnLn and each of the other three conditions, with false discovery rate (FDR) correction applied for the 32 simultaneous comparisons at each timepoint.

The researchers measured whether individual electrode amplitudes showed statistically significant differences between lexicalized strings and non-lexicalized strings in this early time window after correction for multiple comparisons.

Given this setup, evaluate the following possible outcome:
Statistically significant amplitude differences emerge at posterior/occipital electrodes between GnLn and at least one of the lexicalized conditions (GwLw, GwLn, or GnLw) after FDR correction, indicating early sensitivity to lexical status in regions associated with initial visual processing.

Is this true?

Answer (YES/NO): NO